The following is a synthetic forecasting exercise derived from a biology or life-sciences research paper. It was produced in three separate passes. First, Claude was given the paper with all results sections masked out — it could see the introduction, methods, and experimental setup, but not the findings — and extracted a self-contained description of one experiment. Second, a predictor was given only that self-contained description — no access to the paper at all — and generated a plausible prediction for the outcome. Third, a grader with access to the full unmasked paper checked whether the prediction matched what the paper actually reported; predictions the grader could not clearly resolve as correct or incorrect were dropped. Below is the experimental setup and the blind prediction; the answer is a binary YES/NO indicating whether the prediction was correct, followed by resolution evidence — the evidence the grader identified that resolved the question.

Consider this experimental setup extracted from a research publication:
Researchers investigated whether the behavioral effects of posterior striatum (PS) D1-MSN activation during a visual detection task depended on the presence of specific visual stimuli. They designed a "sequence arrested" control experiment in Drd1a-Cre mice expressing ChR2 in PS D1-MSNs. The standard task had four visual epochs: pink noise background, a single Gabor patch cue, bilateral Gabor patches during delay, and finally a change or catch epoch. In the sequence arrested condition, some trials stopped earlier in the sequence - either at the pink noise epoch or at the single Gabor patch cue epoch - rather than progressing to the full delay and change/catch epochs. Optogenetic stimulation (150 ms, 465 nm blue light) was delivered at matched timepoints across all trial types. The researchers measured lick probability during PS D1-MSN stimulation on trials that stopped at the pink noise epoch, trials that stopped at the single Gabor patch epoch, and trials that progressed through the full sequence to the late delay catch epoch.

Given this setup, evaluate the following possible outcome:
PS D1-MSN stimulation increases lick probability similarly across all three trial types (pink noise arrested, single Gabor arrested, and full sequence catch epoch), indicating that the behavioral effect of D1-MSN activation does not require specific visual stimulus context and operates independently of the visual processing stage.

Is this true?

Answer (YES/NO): NO